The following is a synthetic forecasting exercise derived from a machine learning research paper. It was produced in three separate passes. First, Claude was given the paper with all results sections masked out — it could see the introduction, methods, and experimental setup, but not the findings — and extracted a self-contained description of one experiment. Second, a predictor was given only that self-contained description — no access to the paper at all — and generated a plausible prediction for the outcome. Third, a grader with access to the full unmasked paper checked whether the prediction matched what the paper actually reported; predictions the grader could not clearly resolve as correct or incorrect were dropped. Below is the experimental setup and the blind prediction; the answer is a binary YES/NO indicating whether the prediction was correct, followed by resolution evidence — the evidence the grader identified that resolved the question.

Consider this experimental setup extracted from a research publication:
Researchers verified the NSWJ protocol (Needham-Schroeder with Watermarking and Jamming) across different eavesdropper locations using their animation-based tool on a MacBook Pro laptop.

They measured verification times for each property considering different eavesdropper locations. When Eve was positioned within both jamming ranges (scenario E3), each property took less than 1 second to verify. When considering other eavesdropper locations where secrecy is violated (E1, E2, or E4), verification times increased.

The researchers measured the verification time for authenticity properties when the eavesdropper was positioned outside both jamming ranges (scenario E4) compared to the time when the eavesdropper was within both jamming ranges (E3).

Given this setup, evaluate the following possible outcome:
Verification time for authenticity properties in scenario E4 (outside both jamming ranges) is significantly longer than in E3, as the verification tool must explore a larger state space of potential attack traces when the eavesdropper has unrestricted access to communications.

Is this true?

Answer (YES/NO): YES